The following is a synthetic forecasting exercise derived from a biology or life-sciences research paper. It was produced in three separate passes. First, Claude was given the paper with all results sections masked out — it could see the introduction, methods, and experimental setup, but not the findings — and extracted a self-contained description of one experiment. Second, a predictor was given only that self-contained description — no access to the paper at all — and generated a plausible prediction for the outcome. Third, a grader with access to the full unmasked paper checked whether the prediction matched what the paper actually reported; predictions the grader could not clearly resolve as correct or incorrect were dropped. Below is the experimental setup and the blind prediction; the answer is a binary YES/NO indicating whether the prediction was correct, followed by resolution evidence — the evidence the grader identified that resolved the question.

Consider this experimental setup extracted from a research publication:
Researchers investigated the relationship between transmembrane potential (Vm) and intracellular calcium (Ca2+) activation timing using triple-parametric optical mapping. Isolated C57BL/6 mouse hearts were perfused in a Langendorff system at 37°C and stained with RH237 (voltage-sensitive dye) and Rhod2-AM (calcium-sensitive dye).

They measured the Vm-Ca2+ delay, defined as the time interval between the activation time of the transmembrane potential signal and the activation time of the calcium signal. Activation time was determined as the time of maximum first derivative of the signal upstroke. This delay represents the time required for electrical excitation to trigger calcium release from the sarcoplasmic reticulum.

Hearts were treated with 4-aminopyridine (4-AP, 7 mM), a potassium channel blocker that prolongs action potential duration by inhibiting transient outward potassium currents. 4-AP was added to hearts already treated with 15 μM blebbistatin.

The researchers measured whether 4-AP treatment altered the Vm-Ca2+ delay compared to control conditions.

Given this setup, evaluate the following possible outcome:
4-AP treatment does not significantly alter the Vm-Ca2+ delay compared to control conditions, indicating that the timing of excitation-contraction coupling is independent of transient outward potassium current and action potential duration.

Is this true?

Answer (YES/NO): YES